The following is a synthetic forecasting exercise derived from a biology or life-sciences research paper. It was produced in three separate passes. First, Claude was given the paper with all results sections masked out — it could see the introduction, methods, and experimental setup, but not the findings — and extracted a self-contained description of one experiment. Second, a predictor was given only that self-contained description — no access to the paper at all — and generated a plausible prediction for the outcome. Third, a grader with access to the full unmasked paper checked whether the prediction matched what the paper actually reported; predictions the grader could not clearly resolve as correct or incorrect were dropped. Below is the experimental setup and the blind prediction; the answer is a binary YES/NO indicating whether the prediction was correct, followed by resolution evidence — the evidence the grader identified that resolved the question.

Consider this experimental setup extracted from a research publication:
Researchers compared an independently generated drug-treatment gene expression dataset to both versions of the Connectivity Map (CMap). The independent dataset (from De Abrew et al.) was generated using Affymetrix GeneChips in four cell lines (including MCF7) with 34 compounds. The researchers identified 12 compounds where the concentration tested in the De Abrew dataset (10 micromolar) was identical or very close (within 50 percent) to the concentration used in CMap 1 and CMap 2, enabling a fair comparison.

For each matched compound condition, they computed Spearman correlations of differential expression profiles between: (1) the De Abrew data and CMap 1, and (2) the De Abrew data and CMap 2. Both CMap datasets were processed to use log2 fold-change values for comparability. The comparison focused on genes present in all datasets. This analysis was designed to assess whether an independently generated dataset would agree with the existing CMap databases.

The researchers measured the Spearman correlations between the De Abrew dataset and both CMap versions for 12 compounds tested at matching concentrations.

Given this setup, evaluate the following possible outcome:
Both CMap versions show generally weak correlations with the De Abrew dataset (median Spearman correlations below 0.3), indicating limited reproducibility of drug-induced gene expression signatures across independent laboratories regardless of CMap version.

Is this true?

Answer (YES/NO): YES